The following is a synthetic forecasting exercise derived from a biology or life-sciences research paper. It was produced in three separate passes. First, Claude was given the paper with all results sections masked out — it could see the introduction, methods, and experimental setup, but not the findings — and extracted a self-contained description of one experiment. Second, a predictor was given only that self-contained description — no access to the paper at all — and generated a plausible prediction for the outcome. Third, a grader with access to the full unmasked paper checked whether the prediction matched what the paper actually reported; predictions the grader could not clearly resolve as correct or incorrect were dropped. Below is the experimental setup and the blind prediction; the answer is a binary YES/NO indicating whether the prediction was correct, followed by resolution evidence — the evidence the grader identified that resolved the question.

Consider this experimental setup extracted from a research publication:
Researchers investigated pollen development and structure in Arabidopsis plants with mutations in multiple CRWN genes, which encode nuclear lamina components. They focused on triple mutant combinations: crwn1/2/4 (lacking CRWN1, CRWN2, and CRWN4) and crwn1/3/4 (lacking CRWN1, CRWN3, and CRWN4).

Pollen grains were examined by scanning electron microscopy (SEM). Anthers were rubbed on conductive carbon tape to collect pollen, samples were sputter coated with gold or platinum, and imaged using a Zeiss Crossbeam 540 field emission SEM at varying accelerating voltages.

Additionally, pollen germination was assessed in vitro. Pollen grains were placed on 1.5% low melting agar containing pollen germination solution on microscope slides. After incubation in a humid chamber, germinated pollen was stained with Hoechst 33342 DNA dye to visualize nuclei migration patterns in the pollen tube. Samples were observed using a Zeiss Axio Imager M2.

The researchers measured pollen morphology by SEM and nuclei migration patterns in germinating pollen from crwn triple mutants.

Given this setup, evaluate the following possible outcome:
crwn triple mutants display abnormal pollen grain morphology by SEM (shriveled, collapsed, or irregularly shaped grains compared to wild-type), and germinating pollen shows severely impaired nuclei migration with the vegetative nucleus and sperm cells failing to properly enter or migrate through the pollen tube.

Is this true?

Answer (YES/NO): NO